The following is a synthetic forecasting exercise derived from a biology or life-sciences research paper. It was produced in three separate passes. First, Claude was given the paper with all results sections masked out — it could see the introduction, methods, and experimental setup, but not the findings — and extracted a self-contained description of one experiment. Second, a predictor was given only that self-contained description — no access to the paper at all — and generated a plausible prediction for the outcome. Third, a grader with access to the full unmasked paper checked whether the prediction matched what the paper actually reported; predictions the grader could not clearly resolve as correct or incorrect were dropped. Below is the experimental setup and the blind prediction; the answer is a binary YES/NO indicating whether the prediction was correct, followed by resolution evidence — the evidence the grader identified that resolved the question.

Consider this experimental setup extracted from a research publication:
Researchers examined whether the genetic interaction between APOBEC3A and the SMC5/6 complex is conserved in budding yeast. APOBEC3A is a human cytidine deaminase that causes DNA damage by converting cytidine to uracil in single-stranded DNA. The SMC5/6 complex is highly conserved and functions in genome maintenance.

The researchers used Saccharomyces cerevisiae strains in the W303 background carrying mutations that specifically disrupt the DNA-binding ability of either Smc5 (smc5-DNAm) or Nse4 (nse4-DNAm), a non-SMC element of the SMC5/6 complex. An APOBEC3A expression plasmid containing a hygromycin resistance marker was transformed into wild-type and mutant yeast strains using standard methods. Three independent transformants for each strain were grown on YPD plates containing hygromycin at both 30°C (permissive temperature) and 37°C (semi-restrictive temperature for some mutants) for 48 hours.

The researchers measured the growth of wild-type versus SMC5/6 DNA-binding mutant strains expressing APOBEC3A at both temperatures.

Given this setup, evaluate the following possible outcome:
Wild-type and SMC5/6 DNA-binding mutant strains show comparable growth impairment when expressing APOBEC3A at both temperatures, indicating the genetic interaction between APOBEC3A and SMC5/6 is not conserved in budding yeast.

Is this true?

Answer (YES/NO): NO